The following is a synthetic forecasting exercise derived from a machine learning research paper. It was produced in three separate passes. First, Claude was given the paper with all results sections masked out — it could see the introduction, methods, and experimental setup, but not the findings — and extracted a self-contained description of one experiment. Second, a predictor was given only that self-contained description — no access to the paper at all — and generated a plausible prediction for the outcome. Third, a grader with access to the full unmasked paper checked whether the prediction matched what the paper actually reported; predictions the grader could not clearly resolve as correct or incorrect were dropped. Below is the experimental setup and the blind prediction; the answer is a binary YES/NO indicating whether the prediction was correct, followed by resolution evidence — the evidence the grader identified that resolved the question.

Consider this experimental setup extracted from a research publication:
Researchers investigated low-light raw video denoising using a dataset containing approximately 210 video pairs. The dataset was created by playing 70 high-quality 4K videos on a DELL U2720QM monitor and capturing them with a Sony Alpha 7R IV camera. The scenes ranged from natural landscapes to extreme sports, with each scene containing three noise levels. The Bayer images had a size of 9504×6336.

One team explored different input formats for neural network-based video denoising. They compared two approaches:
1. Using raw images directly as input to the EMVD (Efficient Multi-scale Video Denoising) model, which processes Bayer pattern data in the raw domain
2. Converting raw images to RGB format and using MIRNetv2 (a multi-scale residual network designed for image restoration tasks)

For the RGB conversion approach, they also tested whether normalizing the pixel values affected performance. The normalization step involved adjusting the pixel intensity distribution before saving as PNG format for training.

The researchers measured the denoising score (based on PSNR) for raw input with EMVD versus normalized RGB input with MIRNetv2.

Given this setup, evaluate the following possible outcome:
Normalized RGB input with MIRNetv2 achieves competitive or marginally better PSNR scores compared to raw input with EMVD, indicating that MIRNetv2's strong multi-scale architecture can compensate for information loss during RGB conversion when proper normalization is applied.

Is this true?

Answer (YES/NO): NO